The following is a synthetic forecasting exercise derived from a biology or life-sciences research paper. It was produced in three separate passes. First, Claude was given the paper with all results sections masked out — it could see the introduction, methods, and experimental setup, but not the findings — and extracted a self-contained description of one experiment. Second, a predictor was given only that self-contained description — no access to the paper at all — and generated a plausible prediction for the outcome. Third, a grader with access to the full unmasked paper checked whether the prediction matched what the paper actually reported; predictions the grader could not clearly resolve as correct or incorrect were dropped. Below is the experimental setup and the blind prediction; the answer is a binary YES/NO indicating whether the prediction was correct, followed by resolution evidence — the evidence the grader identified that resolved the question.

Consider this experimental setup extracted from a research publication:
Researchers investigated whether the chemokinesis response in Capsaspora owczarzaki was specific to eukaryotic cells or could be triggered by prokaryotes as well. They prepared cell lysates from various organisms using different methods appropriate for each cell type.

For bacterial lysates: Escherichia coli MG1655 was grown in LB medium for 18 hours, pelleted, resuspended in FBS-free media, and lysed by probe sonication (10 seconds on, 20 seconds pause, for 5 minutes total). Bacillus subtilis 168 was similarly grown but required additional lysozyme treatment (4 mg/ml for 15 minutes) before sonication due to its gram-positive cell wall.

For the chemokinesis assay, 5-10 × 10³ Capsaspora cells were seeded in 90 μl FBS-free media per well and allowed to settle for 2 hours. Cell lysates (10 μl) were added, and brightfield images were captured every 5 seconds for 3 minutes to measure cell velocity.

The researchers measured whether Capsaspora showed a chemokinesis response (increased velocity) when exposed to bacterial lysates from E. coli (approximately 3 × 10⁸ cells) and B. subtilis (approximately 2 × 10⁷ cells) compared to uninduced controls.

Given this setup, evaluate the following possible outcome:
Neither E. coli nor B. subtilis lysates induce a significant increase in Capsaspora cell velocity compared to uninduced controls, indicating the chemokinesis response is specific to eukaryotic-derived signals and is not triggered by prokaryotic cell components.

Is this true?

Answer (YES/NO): NO